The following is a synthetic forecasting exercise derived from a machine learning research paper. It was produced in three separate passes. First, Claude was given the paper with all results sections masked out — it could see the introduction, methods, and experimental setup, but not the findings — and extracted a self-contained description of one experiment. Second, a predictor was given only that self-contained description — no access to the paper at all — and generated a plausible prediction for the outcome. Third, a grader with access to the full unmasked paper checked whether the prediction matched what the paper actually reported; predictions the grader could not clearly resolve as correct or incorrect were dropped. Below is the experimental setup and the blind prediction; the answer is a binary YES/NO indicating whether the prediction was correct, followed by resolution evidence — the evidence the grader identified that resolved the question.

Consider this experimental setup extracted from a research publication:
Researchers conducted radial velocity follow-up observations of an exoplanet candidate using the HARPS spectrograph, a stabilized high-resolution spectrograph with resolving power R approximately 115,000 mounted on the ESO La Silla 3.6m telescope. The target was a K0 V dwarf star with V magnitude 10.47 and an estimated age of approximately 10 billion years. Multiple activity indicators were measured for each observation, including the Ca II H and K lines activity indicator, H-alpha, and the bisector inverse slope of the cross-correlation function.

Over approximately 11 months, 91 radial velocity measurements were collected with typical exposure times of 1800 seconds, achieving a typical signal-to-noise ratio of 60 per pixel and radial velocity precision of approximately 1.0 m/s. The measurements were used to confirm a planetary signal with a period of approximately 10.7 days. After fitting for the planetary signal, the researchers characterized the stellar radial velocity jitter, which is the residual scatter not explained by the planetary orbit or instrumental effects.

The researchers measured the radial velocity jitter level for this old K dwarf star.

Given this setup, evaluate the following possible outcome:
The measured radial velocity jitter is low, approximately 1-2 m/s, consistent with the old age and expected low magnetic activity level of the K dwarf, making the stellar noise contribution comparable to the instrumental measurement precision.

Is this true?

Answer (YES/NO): YES